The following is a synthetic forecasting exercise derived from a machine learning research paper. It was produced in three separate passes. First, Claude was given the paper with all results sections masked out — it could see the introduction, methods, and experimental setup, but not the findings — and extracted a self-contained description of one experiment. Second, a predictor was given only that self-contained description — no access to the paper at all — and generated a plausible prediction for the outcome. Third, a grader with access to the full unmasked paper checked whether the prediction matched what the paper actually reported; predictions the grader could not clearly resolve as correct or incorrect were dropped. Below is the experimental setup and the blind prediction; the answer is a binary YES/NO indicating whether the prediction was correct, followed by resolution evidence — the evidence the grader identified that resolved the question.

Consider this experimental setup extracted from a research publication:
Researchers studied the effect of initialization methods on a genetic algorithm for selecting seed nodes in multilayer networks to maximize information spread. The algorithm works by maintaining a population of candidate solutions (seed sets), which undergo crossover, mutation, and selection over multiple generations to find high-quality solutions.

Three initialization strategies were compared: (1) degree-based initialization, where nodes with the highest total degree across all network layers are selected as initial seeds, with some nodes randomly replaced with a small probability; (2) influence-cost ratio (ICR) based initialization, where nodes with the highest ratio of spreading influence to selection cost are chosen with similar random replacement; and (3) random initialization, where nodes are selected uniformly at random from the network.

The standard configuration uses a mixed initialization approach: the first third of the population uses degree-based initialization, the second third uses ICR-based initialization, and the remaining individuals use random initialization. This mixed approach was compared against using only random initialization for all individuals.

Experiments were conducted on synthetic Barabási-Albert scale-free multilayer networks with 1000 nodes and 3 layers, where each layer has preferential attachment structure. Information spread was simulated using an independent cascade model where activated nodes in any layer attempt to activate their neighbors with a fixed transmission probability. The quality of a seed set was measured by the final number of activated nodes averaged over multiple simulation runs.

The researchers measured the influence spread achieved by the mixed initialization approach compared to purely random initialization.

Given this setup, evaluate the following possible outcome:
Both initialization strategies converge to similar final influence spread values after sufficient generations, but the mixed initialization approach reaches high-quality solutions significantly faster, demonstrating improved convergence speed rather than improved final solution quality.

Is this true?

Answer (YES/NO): NO